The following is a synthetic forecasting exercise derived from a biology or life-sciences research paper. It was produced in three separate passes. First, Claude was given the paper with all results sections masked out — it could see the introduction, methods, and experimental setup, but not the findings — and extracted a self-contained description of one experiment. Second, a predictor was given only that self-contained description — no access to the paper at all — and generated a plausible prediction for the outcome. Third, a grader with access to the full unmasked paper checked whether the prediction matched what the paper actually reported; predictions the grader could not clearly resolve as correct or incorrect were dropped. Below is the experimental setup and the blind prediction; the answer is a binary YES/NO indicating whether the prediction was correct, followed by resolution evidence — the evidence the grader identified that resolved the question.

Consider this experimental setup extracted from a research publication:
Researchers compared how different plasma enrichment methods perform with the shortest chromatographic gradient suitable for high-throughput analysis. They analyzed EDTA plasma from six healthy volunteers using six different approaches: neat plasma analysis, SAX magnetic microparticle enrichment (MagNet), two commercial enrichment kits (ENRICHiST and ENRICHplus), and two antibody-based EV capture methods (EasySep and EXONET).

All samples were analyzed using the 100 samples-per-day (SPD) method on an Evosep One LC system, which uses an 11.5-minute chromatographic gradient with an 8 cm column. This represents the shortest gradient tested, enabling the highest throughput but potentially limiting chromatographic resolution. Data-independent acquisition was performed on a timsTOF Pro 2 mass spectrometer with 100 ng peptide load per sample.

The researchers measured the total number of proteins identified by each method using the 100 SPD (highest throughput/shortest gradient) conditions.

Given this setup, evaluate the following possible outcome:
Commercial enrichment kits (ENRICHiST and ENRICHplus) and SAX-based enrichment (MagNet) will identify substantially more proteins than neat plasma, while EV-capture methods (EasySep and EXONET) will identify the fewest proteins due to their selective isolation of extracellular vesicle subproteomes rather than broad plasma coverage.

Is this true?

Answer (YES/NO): NO